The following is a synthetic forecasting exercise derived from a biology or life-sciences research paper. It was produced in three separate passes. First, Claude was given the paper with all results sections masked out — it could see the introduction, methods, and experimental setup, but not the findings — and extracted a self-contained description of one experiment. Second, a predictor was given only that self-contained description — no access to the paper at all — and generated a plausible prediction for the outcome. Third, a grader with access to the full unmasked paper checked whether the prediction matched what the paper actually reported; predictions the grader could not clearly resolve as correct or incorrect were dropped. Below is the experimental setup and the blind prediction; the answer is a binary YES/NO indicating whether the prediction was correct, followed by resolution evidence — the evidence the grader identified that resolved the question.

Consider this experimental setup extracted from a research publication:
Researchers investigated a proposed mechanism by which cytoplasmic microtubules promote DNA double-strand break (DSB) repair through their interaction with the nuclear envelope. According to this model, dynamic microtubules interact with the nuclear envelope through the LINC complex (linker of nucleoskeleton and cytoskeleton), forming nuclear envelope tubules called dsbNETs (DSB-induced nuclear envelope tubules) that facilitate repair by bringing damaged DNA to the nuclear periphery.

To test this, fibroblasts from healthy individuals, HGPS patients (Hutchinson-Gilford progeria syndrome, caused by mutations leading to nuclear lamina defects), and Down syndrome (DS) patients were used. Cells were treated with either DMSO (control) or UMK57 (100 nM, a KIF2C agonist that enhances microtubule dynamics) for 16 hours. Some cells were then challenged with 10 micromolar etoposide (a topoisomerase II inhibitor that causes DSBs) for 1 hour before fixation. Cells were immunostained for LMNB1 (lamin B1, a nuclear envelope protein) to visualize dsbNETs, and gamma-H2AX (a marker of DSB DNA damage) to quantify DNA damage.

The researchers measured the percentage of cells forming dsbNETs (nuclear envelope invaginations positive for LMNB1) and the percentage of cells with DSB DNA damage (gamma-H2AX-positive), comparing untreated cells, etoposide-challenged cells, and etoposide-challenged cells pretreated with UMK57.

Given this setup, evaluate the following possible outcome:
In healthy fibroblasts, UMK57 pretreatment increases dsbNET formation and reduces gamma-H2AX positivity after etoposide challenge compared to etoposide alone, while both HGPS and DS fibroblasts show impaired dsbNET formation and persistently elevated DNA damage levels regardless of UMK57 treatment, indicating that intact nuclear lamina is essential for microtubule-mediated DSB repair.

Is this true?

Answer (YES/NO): NO